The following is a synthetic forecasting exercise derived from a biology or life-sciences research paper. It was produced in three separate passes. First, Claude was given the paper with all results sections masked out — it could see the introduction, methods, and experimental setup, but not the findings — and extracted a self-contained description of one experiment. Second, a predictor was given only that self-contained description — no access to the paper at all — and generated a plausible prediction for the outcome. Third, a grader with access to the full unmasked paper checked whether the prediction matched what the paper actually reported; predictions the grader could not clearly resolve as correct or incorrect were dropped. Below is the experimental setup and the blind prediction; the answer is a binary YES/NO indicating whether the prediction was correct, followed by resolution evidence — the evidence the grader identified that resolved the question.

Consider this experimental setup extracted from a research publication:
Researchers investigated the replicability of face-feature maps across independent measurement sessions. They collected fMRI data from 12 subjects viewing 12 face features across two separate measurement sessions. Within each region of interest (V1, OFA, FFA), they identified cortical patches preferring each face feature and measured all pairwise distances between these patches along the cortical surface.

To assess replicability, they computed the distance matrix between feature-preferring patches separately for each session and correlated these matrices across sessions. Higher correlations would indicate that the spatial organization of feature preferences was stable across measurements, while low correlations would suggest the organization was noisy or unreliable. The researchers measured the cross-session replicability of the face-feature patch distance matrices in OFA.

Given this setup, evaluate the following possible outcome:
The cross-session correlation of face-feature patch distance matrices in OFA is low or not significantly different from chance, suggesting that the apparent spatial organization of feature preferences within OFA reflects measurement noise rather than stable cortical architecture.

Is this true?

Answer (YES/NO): NO